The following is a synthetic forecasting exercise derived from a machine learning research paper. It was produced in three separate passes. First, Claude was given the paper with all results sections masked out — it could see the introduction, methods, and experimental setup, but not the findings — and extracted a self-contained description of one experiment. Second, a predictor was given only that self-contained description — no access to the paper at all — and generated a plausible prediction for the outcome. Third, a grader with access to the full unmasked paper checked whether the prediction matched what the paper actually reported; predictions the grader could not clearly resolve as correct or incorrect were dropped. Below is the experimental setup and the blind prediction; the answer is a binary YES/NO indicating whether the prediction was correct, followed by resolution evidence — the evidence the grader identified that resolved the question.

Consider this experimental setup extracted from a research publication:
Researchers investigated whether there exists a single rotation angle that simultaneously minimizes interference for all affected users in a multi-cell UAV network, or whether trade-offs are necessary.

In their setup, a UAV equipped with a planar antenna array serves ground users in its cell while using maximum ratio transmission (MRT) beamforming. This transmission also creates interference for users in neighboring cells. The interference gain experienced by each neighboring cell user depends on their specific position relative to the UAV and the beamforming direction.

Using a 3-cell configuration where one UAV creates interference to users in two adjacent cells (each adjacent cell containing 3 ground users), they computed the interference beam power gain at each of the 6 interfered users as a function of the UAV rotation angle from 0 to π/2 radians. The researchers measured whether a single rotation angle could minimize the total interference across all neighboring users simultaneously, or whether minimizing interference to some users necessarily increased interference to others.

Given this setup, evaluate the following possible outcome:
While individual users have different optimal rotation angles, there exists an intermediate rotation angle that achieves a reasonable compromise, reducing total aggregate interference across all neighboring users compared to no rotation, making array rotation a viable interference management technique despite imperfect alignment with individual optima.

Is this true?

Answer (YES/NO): YES